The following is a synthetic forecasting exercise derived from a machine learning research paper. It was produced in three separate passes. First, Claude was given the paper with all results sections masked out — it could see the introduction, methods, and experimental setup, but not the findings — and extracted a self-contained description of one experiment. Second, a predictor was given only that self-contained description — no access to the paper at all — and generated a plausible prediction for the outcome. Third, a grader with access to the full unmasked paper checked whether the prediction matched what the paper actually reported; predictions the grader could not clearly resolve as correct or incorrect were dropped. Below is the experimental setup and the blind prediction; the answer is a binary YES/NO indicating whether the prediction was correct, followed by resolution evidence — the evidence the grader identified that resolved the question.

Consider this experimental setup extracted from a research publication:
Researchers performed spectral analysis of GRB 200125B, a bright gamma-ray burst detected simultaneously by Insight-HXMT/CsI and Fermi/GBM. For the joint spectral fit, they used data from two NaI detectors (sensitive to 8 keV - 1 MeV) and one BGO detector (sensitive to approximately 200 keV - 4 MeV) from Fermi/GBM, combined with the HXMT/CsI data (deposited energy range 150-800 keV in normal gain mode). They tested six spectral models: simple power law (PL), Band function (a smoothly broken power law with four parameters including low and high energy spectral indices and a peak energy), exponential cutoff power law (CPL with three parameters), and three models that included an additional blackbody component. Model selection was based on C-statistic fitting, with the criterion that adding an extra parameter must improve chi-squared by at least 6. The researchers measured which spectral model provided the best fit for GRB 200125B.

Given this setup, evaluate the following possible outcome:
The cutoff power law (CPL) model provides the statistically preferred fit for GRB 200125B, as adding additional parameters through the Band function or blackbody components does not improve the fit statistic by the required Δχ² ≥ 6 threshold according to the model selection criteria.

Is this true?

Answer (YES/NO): NO